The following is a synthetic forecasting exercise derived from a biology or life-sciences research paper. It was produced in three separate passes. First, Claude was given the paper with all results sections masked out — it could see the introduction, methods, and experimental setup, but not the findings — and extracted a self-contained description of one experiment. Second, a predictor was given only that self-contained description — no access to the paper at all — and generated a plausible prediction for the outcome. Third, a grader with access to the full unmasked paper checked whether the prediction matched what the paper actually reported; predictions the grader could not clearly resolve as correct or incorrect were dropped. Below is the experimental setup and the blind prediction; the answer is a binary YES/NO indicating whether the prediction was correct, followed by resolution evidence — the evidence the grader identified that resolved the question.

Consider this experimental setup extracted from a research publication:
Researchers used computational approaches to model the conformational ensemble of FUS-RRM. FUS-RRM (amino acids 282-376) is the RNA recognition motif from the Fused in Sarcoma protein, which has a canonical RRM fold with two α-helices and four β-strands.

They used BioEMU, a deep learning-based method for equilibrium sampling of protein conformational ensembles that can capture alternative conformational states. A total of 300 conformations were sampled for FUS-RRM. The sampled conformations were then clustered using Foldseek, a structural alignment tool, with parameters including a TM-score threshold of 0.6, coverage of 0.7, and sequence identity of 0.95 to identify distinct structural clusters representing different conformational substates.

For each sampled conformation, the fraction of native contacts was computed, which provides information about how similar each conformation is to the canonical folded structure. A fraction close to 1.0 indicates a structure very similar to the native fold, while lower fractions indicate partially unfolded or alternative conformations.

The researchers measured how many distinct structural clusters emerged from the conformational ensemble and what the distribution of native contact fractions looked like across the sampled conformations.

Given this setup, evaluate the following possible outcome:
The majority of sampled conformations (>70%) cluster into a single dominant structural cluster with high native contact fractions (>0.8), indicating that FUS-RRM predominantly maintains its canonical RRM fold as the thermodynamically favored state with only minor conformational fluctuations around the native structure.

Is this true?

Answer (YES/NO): NO